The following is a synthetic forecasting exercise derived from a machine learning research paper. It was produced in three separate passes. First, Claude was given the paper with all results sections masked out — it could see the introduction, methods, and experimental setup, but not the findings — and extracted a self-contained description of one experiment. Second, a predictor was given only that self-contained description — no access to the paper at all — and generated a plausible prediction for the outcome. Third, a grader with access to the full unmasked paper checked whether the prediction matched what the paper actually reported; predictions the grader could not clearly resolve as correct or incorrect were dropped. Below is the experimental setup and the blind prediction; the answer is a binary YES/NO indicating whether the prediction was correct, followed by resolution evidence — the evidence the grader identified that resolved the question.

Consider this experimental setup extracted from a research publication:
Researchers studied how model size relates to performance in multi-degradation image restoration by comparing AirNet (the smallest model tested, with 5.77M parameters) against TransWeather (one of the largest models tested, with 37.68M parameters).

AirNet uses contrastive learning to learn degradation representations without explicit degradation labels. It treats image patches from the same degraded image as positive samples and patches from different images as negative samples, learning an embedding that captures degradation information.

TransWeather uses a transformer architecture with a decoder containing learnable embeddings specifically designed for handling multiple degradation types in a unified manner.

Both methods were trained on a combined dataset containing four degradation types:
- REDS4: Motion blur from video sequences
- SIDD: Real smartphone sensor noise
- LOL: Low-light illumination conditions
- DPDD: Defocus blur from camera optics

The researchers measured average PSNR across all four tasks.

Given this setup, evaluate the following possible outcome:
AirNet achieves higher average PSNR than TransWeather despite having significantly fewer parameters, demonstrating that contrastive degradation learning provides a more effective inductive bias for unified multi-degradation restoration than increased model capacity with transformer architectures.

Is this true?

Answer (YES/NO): YES